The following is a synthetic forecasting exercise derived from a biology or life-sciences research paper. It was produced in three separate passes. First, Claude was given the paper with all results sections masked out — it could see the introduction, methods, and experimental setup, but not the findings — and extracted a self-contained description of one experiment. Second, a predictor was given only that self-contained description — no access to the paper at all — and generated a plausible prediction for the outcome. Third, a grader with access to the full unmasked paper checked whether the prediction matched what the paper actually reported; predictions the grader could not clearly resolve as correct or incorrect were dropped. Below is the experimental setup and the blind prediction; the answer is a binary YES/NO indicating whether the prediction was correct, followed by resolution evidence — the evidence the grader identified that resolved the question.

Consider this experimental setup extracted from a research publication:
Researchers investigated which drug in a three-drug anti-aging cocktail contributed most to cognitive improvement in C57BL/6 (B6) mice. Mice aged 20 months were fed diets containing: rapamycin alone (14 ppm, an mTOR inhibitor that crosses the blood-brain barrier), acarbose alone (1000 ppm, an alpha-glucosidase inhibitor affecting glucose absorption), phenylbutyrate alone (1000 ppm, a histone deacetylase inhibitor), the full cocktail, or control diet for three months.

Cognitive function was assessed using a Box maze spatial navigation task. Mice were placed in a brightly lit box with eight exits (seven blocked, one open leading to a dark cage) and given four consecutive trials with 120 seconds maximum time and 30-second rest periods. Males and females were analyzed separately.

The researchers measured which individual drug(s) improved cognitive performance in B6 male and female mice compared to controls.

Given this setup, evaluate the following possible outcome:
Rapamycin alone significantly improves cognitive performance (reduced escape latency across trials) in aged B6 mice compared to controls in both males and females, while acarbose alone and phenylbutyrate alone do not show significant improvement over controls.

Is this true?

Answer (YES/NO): NO